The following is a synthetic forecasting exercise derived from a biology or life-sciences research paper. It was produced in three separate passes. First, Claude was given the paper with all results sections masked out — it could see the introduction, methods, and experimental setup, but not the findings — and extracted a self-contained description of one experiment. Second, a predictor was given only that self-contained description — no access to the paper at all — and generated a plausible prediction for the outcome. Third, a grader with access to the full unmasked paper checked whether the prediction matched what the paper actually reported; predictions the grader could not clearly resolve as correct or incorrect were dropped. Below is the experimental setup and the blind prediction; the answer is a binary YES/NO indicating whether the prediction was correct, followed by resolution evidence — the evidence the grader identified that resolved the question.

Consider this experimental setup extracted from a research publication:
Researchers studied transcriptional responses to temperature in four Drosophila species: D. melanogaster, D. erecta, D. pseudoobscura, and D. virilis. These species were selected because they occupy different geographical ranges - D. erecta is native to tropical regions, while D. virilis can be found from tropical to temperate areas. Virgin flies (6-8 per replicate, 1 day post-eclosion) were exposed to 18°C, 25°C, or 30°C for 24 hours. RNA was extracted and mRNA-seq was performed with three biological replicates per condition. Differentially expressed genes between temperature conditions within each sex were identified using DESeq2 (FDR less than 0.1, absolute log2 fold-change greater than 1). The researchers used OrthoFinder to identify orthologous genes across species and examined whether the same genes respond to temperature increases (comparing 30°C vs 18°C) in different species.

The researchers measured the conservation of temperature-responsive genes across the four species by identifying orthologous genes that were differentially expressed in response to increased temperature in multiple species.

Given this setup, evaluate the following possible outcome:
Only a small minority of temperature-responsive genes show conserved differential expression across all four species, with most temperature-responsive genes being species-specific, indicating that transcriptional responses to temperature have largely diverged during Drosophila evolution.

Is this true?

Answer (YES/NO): YES